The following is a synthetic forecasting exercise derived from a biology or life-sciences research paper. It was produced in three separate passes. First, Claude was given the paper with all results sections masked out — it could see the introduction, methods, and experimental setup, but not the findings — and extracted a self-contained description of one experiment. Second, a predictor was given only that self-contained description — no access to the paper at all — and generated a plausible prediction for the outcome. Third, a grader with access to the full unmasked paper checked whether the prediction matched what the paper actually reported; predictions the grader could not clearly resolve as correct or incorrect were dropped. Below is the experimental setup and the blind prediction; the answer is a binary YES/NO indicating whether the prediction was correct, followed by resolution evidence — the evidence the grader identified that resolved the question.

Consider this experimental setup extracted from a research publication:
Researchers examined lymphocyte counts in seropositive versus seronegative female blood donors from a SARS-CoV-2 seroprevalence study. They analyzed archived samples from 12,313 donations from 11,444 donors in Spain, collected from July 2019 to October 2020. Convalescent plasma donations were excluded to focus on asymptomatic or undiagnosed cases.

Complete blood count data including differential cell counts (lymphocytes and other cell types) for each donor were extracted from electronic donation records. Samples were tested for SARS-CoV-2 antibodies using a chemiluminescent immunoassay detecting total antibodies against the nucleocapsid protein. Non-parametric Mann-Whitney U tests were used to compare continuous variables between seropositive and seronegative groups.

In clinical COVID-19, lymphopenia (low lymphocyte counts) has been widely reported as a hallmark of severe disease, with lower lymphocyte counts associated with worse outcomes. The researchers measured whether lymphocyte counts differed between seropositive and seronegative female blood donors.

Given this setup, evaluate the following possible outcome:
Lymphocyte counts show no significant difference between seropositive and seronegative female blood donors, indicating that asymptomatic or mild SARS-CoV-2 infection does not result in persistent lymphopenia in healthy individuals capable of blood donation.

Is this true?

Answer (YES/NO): YES